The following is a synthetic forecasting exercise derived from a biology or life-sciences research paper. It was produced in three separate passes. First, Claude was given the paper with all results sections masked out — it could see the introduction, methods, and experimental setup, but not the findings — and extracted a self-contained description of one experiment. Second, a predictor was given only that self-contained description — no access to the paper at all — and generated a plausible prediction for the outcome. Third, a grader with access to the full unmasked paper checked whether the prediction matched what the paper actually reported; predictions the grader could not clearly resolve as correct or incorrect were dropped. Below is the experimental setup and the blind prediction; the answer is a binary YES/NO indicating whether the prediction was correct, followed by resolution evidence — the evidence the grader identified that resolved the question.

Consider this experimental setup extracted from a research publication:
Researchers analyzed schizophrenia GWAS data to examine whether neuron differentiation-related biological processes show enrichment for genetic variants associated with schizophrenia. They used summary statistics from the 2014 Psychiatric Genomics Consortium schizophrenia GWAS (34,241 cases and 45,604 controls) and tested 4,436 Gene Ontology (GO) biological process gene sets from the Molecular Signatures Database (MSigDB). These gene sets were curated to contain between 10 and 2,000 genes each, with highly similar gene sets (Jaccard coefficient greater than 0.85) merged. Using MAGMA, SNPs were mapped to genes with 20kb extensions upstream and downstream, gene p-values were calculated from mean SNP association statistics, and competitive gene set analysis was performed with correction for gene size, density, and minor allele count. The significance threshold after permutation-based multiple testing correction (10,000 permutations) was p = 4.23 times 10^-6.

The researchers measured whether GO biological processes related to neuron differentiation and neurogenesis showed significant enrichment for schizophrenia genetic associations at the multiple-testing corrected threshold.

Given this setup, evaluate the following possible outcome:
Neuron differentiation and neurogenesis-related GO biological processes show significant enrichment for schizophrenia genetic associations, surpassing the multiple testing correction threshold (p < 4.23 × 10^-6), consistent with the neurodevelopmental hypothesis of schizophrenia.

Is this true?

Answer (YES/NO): YES